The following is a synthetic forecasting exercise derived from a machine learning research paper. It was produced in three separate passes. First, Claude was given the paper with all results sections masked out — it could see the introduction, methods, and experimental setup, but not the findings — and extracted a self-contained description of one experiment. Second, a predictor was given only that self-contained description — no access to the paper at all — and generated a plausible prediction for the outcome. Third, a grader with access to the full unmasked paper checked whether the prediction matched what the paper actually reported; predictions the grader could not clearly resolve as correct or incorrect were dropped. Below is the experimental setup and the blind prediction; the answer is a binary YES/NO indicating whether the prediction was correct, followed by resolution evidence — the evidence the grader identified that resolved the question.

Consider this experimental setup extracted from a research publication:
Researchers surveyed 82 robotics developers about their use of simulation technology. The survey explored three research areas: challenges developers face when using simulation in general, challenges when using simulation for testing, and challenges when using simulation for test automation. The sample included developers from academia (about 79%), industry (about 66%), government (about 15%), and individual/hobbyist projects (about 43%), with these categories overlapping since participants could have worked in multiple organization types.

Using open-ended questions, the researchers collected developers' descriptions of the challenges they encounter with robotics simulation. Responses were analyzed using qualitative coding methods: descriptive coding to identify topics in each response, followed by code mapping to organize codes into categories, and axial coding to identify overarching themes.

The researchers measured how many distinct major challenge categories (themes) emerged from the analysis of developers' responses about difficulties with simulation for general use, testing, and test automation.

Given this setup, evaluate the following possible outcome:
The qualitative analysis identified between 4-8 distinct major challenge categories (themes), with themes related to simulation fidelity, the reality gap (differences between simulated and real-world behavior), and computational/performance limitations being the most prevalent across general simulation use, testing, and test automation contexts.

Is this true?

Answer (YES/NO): NO